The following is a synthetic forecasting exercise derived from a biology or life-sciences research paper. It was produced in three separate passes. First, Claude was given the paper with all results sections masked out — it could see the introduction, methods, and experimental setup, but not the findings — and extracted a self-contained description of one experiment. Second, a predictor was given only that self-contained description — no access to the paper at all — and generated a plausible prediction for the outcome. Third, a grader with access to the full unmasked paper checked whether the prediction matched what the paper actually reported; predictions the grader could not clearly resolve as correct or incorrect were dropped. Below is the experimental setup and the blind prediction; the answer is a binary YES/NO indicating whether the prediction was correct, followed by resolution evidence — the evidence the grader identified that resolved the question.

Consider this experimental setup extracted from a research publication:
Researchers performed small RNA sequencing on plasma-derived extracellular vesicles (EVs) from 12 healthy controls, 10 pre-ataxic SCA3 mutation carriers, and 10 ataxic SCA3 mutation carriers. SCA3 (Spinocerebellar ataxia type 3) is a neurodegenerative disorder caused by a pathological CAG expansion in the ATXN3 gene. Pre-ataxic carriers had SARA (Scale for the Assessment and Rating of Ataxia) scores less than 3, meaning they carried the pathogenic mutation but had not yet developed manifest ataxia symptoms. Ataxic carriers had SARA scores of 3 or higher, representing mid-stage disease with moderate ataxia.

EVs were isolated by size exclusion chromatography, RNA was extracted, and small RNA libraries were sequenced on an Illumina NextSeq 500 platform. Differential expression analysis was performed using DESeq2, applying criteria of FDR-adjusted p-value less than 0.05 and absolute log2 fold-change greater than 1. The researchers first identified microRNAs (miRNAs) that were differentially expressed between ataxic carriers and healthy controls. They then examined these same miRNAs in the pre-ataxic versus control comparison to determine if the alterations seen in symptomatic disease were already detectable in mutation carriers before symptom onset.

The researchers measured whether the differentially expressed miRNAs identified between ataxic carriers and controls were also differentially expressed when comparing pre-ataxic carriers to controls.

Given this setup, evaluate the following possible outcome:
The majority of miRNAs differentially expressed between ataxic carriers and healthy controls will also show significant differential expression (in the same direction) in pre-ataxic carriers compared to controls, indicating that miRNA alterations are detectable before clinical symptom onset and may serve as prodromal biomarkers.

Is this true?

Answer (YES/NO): NO